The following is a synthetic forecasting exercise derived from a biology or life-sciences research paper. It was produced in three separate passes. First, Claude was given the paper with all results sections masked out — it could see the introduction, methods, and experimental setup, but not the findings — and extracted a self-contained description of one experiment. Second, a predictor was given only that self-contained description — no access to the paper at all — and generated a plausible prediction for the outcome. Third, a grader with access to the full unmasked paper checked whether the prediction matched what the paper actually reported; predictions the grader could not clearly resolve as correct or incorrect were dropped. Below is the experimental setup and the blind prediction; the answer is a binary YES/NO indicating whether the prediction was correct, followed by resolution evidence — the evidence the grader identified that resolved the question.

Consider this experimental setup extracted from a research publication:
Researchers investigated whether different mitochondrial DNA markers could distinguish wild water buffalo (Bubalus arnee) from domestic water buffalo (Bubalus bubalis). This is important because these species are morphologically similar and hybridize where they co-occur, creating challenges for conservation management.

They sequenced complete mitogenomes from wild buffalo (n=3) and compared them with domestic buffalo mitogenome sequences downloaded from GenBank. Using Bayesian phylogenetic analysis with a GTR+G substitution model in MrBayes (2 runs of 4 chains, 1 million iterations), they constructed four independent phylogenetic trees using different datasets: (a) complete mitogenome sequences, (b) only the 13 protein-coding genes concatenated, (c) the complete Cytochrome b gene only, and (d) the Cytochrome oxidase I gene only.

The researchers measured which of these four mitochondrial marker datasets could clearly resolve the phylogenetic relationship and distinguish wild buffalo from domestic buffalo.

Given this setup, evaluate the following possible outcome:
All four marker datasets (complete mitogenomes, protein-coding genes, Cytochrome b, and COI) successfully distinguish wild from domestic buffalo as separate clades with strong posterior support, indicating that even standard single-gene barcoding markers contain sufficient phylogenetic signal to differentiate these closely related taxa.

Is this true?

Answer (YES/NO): YES